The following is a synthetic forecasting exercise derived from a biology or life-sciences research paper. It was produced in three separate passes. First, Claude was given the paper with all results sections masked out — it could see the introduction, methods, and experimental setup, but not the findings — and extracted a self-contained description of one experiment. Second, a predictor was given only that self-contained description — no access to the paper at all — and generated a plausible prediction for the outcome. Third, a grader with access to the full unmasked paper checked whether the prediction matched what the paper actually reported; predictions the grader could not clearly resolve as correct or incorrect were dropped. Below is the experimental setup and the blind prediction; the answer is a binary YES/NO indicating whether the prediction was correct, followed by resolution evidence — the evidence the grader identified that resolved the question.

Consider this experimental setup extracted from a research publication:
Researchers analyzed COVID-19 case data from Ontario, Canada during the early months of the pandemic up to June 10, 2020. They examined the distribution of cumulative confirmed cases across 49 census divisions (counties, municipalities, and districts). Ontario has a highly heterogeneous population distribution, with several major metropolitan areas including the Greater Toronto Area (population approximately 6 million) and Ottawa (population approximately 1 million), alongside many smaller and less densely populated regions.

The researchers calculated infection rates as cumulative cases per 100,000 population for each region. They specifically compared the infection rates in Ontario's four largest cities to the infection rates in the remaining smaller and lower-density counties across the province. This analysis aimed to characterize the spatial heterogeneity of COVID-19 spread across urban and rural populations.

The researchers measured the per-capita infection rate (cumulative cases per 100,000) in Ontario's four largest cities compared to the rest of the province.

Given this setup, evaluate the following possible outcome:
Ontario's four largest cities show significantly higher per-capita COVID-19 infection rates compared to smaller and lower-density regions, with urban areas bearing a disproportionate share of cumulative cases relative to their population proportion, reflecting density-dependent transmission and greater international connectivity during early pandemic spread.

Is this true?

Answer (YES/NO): YES